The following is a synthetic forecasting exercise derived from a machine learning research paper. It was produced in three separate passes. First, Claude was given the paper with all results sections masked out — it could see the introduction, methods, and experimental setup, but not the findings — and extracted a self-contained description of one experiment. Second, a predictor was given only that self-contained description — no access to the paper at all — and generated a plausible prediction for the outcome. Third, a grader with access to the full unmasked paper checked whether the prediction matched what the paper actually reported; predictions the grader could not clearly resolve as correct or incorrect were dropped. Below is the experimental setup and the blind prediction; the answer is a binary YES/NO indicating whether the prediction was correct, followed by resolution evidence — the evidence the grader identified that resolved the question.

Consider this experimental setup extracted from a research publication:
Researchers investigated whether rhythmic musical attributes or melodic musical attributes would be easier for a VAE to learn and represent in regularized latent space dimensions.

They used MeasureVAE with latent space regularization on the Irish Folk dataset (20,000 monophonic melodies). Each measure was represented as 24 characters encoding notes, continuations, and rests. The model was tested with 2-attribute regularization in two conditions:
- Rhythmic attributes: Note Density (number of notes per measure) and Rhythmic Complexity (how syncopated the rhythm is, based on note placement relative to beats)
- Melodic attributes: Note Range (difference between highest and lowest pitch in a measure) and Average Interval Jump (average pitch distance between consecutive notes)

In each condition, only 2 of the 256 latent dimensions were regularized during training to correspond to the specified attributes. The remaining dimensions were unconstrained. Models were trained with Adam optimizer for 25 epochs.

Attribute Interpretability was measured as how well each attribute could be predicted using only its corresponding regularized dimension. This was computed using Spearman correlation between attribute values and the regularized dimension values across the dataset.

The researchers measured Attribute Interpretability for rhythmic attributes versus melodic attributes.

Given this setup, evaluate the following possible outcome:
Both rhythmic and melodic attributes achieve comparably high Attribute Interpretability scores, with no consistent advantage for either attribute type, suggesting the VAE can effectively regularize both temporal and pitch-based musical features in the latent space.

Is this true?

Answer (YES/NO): NO